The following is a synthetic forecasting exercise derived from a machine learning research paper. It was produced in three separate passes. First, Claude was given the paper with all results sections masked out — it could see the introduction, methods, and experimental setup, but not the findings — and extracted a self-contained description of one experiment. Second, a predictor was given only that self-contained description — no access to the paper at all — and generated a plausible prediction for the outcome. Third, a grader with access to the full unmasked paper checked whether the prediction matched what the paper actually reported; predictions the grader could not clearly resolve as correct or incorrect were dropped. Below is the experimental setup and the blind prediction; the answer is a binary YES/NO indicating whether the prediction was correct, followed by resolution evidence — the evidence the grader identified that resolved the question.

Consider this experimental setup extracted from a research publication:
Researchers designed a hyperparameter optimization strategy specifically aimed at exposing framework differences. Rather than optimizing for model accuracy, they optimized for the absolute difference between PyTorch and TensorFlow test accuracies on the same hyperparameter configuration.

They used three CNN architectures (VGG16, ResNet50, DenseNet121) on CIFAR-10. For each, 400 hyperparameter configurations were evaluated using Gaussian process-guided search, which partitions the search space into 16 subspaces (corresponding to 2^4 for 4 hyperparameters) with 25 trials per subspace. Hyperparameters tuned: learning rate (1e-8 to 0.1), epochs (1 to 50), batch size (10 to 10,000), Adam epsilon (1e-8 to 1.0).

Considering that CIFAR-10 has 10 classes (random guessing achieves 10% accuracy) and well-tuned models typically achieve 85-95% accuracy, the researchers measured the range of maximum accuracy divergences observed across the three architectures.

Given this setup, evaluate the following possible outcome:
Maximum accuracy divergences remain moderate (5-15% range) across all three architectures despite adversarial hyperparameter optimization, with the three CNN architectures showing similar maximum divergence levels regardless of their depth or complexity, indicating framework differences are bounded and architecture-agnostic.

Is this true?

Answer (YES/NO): NO